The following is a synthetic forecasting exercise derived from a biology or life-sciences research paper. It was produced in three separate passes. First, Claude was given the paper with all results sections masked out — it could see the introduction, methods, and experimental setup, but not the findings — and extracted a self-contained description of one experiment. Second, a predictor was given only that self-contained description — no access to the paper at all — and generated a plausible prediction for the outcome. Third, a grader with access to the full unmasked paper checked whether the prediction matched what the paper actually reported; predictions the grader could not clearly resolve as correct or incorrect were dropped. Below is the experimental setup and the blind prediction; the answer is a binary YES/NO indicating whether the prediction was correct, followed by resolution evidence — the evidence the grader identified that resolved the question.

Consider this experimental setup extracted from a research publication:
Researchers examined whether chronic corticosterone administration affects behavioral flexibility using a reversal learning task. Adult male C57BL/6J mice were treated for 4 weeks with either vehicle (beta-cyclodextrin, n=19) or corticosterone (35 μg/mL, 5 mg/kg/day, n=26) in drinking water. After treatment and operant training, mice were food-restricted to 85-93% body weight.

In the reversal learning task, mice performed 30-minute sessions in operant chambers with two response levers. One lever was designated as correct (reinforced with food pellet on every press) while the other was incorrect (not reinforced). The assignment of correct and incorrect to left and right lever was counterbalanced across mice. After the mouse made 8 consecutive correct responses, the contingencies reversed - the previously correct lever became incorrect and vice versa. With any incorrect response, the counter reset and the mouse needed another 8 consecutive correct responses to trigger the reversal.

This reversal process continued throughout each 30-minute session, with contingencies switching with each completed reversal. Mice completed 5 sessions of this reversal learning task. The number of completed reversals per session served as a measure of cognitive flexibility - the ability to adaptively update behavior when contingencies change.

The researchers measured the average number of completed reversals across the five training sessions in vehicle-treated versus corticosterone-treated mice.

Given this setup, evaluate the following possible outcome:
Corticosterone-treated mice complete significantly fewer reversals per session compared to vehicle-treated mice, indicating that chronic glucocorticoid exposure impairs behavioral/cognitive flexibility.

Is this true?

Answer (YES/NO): YES